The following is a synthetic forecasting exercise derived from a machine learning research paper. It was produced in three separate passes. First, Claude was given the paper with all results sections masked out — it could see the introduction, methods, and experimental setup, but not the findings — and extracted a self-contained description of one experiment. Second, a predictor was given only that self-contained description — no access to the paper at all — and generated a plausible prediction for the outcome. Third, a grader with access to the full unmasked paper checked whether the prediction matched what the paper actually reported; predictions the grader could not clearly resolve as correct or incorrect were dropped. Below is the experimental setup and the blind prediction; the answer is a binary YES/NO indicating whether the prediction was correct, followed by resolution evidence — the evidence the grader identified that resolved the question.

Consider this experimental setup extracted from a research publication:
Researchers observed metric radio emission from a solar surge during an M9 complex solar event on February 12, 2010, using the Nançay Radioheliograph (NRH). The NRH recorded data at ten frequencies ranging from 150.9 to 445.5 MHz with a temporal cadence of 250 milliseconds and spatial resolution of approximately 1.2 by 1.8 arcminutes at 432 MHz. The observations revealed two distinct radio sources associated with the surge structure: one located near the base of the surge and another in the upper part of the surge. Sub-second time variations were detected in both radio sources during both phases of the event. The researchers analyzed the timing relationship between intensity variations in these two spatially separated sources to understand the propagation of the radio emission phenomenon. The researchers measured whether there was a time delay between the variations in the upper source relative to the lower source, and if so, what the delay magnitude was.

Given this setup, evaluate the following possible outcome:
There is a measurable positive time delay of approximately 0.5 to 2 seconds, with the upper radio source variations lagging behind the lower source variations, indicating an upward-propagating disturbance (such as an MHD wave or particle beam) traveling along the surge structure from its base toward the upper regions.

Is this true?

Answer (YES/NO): NO